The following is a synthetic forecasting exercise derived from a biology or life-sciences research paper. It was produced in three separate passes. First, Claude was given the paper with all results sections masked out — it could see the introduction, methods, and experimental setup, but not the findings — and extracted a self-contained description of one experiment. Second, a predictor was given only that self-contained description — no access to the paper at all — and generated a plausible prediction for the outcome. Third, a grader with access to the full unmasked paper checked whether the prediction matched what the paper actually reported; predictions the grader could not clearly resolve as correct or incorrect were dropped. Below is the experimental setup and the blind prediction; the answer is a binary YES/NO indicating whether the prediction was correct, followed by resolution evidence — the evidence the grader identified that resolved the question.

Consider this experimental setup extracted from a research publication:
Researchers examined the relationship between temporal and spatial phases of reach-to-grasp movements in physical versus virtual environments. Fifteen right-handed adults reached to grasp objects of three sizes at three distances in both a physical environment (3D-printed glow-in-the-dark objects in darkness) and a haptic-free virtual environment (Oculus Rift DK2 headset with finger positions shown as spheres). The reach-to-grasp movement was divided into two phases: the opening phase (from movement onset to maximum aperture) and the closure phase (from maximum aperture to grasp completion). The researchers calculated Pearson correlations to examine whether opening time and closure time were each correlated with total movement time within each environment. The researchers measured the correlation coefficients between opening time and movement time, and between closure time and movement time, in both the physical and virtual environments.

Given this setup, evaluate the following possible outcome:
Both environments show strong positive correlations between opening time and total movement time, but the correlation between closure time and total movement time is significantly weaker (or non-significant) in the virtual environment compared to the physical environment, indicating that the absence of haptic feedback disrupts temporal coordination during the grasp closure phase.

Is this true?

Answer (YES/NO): NO